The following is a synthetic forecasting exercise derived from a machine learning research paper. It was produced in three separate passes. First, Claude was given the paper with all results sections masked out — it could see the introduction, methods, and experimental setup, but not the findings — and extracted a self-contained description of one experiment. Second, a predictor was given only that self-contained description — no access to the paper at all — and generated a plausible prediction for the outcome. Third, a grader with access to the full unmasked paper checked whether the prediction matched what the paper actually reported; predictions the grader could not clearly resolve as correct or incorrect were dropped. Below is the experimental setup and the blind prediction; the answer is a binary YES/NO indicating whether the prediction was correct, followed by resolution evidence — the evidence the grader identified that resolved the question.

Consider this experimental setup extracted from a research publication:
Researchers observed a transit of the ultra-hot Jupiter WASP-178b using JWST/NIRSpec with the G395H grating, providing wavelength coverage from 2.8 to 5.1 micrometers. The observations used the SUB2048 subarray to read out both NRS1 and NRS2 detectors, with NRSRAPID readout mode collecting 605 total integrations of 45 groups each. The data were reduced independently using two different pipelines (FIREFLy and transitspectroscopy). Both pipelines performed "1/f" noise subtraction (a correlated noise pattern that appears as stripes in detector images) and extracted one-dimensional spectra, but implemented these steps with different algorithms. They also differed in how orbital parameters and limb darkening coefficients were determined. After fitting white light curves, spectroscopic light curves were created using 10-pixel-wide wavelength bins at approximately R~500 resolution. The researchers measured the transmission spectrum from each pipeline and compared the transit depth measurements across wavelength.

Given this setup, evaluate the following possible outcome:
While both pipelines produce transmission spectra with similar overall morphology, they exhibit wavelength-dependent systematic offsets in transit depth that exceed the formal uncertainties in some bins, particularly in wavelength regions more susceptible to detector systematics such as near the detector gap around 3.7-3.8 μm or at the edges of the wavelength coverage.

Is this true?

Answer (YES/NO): NO